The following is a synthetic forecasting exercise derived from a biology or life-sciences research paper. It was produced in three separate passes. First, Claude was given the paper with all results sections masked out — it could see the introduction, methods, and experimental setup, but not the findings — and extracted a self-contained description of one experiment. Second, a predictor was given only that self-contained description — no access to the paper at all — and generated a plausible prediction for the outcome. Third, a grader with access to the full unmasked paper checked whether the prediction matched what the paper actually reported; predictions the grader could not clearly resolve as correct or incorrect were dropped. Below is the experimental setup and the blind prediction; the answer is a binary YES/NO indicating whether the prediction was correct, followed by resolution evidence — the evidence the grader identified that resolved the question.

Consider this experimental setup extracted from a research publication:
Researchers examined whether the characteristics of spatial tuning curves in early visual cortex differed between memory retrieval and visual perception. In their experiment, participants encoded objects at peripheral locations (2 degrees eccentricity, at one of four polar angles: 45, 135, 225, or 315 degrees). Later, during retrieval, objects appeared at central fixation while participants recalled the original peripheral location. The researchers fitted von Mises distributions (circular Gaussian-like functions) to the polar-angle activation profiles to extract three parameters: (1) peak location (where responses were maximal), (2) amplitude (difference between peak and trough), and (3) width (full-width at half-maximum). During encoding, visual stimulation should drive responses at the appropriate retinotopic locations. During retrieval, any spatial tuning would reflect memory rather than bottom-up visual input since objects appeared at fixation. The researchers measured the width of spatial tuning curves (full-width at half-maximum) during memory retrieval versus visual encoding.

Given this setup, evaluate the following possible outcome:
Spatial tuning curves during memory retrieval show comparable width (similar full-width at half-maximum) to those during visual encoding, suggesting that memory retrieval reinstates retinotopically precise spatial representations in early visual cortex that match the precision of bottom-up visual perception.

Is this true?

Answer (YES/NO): NO